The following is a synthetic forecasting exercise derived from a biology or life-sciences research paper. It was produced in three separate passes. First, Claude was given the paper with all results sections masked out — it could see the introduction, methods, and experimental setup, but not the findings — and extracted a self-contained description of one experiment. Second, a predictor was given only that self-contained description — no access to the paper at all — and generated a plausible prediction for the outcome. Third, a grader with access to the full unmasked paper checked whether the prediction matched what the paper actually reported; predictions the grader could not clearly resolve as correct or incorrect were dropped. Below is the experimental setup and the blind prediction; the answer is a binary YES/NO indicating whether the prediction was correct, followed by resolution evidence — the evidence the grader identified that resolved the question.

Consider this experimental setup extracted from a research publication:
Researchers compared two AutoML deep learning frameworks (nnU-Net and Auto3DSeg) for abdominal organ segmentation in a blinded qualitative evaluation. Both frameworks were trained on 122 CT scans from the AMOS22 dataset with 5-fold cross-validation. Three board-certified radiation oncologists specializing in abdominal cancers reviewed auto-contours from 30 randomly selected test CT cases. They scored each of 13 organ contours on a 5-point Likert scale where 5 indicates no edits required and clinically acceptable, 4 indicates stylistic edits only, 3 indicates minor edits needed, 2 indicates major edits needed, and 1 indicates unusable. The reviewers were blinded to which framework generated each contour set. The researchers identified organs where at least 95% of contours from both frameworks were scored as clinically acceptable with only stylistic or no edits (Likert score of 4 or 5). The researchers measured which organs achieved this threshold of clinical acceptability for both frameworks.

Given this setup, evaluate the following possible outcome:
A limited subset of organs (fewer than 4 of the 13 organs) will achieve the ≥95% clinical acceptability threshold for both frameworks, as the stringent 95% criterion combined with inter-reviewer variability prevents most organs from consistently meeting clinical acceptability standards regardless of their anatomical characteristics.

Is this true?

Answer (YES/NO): NO